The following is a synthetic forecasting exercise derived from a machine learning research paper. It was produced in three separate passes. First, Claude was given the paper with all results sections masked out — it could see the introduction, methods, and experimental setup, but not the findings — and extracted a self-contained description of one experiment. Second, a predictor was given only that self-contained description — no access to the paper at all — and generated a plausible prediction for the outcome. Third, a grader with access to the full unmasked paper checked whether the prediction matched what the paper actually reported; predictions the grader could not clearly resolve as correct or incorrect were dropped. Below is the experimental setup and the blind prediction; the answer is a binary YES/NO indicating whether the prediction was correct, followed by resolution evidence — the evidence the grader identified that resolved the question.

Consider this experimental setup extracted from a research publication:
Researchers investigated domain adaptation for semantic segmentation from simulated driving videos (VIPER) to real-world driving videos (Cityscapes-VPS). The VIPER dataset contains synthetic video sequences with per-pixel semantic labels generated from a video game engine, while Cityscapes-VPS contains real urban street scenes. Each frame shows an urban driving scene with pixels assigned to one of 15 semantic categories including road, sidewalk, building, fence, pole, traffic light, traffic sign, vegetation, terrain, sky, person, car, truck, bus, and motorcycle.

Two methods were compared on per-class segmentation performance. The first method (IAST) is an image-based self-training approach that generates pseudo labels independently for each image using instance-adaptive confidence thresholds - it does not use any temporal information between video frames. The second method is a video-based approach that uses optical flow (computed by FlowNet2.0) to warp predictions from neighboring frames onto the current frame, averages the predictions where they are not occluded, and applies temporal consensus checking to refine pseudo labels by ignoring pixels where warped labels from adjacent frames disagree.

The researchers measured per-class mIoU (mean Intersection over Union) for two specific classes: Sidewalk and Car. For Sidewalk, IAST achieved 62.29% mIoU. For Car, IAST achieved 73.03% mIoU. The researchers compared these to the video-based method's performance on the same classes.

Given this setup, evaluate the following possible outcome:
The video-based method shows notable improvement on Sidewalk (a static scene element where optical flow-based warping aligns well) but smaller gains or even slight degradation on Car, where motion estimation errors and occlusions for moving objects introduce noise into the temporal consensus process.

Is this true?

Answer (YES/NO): NO